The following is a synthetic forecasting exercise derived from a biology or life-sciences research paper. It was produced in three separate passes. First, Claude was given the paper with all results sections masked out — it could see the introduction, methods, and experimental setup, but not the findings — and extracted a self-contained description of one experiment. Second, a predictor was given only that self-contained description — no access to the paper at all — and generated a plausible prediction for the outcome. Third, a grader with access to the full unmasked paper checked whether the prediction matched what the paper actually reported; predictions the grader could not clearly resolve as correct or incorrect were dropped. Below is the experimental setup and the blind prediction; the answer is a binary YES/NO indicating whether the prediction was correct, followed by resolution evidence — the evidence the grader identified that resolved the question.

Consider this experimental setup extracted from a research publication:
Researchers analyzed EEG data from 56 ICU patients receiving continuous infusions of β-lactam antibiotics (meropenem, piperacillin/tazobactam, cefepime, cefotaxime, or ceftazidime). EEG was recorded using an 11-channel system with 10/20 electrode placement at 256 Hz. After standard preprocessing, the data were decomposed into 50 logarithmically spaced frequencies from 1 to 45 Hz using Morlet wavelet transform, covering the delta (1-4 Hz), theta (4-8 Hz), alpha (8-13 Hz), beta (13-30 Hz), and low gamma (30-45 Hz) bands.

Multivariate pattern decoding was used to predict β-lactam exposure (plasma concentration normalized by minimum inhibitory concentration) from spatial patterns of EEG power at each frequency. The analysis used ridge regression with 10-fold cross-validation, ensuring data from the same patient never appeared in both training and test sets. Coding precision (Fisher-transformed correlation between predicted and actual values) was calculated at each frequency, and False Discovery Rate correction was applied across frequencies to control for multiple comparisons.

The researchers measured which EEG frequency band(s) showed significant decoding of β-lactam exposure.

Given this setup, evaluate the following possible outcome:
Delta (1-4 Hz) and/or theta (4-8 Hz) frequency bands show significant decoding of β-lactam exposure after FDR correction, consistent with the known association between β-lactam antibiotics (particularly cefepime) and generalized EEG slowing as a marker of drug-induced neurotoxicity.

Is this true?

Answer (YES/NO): NO